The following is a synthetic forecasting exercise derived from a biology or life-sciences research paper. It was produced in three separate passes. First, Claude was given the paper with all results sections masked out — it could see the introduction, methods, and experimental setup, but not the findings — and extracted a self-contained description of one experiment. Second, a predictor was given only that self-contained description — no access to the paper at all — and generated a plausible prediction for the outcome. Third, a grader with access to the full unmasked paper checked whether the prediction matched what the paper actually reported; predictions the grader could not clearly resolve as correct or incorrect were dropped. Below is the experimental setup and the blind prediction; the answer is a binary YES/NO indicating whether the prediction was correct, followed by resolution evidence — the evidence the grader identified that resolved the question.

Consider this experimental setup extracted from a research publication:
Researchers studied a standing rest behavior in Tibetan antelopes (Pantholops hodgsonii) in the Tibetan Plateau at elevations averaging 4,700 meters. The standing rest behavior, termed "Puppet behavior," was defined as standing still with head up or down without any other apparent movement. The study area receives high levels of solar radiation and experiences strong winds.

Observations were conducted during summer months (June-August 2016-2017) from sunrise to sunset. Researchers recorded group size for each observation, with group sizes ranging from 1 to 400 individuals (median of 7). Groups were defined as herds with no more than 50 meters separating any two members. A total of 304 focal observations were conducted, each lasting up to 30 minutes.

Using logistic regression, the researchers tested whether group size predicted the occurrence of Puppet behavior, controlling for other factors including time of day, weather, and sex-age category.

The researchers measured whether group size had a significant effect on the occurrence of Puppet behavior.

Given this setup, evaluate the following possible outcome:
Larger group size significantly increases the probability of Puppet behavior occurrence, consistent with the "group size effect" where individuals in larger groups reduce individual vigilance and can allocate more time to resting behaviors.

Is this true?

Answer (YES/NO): NO